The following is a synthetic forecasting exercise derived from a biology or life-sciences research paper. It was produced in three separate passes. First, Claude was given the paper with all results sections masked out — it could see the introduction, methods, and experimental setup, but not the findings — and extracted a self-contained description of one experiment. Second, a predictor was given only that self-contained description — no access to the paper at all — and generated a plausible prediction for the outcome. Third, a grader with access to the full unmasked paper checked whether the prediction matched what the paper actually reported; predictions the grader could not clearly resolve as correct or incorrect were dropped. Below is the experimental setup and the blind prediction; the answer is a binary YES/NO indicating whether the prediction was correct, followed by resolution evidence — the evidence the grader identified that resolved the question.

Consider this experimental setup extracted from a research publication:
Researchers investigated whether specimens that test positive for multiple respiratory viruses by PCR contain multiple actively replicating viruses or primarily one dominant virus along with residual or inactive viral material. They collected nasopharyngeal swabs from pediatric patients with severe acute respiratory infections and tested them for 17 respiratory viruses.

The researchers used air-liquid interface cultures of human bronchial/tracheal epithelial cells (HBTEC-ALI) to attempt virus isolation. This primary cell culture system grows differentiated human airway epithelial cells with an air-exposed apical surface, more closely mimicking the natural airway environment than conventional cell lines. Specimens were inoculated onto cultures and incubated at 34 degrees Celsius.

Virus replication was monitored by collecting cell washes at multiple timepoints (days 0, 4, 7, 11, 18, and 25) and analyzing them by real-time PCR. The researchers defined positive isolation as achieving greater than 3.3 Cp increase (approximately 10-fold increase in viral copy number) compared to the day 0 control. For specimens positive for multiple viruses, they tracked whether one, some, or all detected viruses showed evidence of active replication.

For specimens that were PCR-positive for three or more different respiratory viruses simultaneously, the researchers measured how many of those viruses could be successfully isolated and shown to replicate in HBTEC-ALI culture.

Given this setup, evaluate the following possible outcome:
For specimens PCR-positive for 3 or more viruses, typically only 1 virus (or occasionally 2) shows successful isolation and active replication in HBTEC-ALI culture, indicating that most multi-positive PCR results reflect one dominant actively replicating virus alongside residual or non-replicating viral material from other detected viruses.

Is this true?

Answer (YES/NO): YES